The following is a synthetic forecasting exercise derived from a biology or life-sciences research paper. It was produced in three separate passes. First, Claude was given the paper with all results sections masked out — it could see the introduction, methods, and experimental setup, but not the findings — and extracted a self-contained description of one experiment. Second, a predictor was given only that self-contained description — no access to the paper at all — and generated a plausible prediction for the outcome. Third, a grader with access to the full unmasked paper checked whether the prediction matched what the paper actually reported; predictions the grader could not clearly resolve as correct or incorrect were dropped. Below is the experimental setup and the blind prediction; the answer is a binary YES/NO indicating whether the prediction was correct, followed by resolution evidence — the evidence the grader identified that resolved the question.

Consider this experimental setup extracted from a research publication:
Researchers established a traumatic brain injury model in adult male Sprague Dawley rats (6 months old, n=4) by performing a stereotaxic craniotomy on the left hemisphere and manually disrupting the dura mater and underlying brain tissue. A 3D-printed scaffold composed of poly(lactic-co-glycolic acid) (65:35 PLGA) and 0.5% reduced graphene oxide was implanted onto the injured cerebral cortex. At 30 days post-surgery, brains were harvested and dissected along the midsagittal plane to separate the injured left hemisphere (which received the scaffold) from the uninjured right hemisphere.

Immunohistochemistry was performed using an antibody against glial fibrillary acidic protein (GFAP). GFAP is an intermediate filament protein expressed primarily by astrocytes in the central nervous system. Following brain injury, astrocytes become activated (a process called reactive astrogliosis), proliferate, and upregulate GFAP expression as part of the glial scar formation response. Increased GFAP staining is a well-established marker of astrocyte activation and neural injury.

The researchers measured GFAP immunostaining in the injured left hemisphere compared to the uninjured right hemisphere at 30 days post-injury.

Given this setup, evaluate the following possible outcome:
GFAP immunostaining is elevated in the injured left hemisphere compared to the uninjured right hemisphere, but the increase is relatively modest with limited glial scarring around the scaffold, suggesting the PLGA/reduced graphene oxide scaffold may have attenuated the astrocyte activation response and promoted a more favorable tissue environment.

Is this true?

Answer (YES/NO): NO